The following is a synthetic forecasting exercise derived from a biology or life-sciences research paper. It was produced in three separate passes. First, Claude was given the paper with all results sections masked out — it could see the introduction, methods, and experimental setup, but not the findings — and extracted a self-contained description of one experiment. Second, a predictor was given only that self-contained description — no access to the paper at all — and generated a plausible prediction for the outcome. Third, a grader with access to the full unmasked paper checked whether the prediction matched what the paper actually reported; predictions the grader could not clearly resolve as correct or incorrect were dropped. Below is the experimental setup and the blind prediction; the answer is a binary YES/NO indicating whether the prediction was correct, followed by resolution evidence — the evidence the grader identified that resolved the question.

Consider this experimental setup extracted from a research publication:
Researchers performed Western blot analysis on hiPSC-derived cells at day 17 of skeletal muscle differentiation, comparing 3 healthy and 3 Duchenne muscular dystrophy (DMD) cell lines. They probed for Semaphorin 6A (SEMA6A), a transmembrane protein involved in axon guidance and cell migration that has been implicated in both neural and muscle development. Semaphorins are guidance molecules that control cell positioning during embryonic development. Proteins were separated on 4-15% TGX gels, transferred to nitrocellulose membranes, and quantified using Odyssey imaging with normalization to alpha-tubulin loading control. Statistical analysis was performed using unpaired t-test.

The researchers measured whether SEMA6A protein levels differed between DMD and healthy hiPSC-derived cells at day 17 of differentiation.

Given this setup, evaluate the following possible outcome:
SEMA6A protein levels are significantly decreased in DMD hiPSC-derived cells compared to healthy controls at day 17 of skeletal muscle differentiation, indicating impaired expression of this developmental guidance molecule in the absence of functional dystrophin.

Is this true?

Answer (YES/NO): YES